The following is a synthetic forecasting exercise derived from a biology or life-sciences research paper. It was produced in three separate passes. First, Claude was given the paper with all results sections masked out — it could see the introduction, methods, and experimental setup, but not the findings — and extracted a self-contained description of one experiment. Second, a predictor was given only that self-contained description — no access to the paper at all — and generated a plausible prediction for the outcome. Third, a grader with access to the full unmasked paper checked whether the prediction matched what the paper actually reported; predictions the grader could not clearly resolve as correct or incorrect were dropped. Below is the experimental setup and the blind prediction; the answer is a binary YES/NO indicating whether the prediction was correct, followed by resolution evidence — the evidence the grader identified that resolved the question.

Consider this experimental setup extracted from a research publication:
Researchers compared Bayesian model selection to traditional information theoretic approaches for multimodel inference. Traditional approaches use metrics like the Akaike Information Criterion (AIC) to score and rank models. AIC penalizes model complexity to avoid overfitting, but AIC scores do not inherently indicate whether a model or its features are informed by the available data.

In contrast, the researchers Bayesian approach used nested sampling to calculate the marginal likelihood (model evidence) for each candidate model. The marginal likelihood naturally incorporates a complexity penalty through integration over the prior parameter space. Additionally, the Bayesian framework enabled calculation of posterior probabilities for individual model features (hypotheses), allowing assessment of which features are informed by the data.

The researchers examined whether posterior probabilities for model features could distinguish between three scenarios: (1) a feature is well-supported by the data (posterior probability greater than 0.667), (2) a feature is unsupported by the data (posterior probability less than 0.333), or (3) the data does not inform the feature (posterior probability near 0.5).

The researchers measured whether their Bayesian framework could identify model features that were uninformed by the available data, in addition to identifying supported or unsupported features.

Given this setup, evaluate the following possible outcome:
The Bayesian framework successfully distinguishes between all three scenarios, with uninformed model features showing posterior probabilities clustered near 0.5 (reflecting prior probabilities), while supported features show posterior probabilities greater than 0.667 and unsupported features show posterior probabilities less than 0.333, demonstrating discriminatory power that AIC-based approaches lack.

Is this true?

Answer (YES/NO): YES